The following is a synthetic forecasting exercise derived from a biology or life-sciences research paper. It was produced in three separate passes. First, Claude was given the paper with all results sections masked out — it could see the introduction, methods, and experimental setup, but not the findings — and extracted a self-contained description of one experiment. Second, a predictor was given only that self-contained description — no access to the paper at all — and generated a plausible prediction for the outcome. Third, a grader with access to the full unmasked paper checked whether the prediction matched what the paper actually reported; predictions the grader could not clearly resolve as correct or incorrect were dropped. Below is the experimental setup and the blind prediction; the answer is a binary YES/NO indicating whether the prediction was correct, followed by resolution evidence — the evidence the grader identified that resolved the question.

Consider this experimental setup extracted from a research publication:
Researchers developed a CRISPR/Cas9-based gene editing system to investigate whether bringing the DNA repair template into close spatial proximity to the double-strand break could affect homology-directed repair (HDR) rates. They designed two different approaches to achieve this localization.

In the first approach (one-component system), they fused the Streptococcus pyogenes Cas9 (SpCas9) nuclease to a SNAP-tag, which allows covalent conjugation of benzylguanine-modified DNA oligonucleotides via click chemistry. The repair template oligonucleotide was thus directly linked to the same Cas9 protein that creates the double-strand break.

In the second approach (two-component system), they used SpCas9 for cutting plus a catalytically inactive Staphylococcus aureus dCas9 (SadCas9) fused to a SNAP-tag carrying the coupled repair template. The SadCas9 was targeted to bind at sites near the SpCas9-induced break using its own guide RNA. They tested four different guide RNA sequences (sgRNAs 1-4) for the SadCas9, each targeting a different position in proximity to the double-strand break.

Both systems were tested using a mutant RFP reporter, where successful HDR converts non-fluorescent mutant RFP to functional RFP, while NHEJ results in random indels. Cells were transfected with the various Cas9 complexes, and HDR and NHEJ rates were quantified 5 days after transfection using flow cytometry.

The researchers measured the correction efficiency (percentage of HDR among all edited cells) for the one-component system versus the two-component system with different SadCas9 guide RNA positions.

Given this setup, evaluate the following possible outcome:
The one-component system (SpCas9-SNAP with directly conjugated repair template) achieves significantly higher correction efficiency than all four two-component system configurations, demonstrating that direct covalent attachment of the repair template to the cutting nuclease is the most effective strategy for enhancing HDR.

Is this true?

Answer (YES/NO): NO